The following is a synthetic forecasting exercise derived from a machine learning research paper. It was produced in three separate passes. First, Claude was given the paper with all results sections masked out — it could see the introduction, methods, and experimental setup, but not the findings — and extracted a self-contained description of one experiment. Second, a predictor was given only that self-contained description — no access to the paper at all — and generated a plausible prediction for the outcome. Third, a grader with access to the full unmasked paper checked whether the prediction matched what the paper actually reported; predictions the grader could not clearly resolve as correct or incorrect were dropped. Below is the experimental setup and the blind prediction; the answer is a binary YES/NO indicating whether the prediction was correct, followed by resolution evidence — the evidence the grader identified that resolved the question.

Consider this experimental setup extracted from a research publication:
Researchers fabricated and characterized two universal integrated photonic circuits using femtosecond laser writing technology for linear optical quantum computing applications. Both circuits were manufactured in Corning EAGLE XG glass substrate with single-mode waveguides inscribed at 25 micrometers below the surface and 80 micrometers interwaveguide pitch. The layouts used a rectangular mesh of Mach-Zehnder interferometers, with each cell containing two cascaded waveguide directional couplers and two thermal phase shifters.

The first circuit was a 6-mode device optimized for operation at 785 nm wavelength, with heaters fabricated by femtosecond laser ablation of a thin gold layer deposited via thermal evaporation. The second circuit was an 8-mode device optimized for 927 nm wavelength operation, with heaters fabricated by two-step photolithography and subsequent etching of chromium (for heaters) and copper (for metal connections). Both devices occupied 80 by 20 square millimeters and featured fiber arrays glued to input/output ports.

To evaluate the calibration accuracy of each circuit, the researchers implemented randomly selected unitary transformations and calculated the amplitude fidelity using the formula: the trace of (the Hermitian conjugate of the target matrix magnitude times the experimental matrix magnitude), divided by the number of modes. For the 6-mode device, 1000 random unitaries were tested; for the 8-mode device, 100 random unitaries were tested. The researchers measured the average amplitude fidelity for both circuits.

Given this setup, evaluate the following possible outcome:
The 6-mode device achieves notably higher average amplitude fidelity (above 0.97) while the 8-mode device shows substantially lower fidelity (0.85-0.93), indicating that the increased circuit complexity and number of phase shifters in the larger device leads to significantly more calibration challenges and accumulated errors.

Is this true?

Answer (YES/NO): NO